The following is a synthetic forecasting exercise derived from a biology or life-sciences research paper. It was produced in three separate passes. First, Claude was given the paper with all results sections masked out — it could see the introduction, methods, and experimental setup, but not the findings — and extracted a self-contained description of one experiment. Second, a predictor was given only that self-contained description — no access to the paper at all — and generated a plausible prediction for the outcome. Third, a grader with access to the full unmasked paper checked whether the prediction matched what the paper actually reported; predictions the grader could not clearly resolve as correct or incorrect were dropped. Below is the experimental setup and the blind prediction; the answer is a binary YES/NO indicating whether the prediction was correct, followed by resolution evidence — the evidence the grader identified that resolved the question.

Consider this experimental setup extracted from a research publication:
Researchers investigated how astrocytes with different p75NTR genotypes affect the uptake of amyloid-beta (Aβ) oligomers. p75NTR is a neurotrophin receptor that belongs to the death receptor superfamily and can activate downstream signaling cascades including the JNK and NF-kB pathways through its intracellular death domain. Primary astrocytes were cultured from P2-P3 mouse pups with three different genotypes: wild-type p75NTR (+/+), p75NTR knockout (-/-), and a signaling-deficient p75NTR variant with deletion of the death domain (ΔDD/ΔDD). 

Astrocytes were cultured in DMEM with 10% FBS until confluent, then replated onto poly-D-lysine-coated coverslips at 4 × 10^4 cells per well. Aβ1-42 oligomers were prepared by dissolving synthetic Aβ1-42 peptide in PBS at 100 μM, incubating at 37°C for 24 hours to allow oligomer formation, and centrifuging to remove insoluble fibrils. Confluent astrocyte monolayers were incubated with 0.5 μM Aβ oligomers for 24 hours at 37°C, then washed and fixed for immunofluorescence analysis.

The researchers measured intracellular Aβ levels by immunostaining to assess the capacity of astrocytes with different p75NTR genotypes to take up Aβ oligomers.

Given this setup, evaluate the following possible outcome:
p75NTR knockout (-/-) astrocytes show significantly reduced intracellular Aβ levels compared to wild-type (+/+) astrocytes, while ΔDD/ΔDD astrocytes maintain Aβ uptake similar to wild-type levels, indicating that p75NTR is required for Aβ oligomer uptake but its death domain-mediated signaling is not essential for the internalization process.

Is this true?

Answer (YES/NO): NO